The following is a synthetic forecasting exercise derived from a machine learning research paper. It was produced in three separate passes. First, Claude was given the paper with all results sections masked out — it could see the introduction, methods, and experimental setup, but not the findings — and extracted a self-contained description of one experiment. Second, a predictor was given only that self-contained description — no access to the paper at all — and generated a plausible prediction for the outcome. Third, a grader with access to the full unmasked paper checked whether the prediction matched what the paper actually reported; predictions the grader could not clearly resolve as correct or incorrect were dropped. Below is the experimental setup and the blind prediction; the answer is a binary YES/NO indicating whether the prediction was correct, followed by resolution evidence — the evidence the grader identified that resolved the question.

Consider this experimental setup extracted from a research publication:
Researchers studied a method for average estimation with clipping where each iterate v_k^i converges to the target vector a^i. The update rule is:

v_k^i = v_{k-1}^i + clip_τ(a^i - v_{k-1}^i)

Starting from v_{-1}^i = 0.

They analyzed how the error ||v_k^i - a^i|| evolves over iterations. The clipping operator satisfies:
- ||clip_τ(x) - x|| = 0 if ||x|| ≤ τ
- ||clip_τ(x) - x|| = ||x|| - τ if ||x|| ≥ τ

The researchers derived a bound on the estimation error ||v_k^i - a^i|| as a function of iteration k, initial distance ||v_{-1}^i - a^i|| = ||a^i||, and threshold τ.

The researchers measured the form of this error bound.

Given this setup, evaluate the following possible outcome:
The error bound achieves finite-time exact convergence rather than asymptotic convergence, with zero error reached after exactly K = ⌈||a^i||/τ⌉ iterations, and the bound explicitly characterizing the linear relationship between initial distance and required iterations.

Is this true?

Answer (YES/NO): YES